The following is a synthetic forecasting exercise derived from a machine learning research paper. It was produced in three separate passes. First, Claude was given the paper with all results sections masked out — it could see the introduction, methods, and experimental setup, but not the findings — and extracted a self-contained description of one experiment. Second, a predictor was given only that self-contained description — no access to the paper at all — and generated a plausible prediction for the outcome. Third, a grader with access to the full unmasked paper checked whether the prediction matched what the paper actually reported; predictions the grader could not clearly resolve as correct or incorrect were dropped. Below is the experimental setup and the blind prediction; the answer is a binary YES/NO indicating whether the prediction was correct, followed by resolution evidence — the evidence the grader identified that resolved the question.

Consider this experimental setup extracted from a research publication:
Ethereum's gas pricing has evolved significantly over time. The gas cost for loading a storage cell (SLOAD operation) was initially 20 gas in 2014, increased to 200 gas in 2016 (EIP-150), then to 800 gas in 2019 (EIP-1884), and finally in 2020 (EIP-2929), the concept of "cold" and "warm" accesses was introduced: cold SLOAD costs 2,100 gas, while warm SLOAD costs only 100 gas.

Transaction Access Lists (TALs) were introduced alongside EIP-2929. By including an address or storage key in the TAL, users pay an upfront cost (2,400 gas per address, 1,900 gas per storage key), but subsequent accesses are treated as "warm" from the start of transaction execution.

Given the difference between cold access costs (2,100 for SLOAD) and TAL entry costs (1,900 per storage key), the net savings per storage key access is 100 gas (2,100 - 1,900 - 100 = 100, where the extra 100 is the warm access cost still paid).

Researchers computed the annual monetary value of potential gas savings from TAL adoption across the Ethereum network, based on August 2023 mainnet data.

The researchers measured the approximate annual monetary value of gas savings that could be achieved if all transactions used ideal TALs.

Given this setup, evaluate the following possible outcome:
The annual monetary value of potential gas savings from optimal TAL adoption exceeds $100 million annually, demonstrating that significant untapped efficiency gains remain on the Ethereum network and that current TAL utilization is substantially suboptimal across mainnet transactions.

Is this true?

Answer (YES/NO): NO